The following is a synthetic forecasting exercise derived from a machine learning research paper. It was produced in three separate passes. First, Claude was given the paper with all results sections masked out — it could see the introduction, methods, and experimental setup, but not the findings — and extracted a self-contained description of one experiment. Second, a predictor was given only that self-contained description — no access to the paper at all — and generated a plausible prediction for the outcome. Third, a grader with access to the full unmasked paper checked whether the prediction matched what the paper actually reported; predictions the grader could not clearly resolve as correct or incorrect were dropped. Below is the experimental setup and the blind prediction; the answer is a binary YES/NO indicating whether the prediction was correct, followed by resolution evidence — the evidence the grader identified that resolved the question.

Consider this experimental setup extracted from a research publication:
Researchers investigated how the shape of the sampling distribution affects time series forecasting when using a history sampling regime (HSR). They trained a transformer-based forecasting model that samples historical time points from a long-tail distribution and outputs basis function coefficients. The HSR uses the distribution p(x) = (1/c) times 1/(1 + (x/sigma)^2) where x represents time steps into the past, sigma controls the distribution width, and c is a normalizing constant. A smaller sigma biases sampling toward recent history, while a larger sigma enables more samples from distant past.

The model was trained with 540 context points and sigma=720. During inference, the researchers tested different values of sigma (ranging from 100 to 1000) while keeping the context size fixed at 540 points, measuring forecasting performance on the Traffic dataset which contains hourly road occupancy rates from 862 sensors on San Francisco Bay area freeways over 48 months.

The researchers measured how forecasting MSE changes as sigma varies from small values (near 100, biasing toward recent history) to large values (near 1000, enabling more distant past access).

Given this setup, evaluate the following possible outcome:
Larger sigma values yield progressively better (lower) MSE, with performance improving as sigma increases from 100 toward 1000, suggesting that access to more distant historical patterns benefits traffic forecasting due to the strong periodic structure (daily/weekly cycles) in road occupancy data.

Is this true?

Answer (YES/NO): NO